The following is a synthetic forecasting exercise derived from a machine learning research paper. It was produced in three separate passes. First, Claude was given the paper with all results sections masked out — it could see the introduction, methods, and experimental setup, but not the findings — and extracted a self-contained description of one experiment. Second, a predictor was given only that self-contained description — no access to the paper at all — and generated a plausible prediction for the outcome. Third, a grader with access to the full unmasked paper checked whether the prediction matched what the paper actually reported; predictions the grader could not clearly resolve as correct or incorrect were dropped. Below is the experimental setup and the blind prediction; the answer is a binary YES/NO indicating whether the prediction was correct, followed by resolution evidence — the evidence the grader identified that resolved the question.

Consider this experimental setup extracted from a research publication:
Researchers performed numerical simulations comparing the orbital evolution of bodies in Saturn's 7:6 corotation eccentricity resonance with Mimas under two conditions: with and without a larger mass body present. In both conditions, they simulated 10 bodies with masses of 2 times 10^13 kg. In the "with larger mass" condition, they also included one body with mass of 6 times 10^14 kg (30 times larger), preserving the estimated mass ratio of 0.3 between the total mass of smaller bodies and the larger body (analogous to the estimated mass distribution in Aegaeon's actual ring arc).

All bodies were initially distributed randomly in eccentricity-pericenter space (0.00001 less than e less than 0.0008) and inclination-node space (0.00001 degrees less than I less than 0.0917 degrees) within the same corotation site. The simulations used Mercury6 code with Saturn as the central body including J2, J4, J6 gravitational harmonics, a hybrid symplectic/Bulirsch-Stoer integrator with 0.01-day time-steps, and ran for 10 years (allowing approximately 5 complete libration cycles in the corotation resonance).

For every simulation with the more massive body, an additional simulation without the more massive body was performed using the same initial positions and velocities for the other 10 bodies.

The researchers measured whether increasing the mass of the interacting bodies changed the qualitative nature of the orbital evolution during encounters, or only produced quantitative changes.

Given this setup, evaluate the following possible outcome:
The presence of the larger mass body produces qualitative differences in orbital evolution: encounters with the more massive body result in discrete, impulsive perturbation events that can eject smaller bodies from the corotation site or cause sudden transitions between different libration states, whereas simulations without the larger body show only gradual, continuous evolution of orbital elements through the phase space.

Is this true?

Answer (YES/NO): NO